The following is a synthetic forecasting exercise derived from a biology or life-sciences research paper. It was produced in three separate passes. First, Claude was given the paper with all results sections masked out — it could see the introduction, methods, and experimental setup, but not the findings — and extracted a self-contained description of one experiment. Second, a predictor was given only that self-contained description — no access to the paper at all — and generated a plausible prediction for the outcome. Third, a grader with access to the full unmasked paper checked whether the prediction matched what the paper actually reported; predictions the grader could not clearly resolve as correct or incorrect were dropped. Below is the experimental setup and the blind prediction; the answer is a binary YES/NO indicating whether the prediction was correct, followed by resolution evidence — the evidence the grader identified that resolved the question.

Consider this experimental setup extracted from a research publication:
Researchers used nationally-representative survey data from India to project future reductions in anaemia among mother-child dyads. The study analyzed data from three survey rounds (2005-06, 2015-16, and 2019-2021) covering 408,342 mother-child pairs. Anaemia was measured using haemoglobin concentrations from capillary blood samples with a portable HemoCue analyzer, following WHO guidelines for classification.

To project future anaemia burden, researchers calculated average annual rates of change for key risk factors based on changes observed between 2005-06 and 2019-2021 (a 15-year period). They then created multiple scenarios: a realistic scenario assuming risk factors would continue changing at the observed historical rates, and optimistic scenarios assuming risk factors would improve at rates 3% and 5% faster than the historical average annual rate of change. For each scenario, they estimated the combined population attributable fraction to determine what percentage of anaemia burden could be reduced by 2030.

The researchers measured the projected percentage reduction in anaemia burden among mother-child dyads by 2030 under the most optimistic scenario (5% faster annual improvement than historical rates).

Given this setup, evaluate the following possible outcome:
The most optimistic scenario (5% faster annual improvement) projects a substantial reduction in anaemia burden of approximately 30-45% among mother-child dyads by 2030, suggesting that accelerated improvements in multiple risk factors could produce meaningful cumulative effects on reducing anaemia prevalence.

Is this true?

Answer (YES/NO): NO